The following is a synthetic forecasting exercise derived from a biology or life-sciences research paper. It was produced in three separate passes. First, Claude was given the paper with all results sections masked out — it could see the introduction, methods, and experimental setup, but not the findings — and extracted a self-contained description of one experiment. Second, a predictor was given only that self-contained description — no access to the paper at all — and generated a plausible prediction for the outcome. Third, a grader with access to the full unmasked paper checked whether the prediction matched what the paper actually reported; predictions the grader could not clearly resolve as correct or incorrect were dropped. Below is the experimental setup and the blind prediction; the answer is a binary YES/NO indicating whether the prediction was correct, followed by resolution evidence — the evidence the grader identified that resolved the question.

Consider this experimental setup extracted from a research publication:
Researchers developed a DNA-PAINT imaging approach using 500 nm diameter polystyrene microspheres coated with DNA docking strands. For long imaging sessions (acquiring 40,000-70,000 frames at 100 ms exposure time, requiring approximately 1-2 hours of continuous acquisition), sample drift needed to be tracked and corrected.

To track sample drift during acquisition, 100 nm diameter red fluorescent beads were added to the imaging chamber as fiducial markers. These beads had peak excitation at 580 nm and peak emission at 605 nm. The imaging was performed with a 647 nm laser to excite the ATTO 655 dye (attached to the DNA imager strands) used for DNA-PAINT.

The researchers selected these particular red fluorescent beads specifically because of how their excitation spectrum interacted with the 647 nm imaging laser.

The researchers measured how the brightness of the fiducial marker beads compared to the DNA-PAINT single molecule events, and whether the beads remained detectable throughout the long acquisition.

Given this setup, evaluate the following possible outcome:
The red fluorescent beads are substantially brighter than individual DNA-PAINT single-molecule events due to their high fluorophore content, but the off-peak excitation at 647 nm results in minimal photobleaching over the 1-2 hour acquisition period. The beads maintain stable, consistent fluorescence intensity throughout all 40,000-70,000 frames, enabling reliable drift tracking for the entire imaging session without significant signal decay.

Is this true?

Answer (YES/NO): NO